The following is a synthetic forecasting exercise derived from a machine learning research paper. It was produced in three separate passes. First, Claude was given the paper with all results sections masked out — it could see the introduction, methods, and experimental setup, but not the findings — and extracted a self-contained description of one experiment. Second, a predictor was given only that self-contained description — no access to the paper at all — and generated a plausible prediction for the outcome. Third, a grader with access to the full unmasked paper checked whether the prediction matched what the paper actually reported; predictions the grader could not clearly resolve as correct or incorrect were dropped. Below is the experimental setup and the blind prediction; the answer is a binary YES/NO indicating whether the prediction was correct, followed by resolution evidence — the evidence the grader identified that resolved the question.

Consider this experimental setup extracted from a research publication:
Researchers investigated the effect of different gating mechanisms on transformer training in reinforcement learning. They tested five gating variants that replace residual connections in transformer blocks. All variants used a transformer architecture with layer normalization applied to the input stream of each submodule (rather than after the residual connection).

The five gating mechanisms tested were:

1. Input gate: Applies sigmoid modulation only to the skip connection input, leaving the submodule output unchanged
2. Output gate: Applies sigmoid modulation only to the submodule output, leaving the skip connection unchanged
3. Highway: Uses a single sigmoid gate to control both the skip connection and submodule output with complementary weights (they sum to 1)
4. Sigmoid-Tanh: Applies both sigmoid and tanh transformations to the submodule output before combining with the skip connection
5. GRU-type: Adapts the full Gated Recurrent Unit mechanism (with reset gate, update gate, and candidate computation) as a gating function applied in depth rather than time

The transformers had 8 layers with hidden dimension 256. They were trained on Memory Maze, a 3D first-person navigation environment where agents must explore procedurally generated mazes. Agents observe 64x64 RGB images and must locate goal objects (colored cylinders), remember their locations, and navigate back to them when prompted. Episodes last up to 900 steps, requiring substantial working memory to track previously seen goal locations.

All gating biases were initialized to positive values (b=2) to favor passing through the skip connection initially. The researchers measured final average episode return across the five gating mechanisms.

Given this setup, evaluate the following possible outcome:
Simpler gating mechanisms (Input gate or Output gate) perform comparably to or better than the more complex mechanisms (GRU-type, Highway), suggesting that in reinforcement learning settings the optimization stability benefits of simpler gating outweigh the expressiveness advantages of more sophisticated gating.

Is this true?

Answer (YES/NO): NO